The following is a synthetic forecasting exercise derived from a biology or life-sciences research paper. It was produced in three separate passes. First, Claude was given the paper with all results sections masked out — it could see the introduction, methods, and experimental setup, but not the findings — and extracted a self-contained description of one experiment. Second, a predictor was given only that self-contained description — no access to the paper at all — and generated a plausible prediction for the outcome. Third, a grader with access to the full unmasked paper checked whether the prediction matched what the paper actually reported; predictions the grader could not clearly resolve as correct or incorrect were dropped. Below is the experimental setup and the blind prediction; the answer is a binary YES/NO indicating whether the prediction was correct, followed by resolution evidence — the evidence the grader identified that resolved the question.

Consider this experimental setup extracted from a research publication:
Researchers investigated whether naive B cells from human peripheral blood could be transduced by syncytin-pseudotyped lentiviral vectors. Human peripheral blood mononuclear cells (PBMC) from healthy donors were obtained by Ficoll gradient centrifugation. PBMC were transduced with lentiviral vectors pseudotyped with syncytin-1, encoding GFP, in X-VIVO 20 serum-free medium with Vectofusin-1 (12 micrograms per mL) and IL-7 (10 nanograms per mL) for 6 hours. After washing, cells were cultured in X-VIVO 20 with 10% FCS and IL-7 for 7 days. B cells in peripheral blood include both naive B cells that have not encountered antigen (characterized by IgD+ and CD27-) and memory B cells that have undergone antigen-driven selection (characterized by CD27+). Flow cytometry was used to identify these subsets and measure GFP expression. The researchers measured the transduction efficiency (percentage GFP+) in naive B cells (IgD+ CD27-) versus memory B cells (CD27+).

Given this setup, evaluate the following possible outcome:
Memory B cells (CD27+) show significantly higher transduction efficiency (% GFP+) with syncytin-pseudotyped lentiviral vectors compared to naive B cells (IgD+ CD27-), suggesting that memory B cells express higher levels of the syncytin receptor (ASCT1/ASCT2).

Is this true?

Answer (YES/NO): NO